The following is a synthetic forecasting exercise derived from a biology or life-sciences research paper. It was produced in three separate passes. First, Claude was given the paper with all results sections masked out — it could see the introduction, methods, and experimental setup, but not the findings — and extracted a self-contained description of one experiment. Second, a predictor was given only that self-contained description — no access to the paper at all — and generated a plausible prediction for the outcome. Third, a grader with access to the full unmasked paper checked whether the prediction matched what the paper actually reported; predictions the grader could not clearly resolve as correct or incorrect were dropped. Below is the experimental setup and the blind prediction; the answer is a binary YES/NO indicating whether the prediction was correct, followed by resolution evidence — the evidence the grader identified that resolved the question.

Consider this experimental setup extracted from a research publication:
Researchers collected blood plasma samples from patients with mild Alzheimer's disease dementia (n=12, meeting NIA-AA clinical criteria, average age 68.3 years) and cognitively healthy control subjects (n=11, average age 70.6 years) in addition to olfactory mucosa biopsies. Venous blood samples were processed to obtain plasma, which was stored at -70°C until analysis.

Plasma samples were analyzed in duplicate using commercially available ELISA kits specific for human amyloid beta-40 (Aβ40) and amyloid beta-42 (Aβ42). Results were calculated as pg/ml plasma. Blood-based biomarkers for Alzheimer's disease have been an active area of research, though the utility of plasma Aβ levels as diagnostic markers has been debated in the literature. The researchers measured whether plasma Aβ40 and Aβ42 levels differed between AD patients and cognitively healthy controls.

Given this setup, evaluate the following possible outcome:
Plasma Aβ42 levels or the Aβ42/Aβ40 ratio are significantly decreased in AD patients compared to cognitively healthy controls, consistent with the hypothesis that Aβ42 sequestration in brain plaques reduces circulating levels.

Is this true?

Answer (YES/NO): NO